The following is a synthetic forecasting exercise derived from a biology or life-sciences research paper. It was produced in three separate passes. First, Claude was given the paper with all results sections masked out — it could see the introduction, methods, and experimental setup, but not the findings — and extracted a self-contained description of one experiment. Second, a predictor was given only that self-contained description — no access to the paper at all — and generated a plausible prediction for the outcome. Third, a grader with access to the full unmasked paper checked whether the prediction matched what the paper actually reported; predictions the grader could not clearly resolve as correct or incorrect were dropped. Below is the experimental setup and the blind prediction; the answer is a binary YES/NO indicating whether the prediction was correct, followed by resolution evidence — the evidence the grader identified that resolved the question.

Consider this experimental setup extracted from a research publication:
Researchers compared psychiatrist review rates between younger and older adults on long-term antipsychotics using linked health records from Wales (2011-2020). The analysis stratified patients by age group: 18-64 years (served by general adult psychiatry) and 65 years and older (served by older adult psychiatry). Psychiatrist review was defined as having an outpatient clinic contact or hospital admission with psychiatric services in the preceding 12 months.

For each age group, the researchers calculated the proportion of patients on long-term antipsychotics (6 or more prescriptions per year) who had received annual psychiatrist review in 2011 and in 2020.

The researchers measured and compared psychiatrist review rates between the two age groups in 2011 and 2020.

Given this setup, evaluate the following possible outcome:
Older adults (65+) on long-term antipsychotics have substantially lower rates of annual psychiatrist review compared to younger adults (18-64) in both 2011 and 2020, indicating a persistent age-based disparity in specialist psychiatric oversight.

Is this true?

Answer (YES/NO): YES